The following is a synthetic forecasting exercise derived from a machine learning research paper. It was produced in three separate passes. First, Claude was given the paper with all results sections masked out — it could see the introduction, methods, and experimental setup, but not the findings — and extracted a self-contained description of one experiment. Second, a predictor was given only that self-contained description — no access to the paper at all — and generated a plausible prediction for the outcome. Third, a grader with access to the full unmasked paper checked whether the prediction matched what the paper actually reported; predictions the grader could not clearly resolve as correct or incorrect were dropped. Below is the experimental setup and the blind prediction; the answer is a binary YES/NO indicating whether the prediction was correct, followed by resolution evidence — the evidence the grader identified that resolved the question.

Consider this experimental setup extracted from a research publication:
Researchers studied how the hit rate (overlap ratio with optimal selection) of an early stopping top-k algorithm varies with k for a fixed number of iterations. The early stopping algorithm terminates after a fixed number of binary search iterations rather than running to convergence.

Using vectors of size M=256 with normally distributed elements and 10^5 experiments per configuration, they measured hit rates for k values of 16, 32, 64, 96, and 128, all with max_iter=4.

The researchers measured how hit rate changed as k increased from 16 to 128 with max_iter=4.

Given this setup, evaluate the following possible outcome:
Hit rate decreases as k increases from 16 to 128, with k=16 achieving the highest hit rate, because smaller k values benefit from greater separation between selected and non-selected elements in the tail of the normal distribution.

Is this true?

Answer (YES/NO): NO